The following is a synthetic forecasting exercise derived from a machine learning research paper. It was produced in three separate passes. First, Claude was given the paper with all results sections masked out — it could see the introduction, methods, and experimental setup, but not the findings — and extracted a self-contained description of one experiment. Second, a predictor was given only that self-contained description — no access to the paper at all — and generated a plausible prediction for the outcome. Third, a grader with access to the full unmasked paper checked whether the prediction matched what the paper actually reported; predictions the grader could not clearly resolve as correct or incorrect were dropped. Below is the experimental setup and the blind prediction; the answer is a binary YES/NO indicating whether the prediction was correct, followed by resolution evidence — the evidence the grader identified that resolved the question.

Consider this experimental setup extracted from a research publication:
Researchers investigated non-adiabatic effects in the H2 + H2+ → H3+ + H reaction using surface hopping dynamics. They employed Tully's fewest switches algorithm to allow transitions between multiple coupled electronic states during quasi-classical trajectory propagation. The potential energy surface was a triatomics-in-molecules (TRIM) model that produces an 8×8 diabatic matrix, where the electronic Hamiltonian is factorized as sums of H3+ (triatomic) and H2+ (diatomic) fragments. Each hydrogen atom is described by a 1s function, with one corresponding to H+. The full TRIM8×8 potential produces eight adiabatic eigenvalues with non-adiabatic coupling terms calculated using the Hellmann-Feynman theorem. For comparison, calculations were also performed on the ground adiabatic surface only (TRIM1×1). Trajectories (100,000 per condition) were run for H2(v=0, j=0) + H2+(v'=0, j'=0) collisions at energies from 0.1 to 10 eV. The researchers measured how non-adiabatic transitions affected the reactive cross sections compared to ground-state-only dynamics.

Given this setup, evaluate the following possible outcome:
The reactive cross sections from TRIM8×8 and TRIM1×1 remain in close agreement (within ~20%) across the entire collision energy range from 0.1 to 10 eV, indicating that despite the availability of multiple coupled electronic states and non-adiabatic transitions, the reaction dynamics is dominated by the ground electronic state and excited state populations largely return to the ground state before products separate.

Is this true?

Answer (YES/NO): NO